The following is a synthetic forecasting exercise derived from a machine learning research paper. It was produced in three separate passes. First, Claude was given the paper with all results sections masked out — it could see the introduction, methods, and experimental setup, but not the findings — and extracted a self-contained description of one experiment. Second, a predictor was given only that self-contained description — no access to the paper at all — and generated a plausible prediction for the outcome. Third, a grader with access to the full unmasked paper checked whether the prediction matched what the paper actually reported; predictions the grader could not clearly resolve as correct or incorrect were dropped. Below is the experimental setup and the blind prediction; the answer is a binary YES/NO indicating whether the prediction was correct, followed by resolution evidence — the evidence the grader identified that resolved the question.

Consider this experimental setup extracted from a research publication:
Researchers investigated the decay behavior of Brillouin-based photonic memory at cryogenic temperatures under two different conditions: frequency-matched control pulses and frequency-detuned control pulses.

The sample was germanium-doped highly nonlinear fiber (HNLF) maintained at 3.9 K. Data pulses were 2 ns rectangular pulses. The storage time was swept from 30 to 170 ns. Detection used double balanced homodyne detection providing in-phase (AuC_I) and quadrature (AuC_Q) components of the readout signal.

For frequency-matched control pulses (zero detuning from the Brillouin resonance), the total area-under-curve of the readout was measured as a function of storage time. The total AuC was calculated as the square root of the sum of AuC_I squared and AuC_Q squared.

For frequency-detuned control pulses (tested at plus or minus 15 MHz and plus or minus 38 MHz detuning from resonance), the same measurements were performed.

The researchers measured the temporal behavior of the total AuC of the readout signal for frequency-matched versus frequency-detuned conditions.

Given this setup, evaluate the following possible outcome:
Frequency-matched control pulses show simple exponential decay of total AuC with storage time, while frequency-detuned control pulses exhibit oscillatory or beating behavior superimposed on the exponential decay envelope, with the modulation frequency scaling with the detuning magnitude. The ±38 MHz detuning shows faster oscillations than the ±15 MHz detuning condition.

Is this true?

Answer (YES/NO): YES